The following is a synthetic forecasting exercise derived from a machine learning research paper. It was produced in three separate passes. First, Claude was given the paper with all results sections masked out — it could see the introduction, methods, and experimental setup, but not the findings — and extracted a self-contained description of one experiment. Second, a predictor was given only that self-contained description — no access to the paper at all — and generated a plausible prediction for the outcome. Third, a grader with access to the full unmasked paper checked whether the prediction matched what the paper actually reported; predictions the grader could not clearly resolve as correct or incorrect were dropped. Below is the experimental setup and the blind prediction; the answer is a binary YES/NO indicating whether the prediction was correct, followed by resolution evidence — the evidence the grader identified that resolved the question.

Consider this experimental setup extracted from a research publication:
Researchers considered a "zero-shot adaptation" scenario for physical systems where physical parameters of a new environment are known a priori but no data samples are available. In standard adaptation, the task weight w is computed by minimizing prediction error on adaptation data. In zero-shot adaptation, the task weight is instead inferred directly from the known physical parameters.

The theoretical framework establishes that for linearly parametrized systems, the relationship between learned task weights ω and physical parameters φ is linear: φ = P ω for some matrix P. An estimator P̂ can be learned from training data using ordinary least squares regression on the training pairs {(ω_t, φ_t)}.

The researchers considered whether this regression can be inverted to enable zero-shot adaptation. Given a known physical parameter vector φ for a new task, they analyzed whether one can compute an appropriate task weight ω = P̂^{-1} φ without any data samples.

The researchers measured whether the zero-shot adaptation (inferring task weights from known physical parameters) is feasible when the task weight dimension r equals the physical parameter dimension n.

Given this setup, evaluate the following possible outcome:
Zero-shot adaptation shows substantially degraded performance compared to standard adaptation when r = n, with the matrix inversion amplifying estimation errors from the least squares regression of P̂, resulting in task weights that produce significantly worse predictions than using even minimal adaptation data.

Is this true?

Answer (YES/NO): NO